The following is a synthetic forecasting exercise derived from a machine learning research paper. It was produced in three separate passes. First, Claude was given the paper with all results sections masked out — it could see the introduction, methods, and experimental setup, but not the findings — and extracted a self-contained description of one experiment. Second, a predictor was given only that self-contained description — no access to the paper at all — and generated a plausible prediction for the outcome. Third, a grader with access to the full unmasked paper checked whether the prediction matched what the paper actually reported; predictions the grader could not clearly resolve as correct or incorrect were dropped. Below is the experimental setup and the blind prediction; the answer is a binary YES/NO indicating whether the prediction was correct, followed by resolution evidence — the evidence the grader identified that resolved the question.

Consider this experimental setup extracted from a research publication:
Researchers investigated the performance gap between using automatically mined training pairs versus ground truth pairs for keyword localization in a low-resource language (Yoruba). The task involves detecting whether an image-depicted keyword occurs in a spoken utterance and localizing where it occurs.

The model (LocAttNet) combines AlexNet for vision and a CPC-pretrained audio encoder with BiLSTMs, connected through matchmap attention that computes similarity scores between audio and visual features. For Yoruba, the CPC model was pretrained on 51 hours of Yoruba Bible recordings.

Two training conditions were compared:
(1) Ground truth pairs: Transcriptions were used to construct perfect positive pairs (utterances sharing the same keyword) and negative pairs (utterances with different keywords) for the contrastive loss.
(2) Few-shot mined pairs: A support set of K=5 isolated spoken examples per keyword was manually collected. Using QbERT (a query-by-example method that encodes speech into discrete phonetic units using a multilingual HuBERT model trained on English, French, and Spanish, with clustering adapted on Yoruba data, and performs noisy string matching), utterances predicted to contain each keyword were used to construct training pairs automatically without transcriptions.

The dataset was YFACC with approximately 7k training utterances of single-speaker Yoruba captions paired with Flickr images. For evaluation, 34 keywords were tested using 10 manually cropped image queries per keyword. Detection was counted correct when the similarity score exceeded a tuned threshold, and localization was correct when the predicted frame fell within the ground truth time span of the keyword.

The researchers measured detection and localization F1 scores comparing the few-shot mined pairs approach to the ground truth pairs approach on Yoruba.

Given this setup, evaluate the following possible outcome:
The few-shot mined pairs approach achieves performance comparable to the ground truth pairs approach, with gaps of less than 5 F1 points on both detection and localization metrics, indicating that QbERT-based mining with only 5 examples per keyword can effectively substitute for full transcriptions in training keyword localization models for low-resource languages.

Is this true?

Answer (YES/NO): NO